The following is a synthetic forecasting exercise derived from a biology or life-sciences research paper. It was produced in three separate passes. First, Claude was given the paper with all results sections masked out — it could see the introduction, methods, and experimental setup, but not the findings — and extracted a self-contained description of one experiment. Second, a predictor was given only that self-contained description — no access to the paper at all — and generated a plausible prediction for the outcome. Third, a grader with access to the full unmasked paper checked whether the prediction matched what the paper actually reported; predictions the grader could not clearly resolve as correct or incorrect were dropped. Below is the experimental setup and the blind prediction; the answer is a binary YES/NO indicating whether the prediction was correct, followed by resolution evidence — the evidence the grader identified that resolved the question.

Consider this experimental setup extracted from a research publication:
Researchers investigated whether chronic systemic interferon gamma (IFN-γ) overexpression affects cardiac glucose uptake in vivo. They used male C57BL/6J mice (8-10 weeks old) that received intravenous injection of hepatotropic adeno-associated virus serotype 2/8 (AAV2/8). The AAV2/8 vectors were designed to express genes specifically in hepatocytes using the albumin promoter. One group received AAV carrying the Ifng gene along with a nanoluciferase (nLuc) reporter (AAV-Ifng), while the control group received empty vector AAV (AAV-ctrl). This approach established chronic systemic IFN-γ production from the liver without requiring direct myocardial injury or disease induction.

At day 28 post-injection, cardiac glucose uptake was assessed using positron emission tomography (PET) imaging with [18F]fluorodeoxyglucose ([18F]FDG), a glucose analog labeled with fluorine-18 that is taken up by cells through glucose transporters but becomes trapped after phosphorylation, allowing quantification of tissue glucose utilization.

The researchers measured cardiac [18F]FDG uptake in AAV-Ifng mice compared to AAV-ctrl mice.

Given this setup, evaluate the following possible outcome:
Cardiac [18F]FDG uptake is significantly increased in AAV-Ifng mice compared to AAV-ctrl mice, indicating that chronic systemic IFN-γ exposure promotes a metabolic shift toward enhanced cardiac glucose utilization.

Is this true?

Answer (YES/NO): YES